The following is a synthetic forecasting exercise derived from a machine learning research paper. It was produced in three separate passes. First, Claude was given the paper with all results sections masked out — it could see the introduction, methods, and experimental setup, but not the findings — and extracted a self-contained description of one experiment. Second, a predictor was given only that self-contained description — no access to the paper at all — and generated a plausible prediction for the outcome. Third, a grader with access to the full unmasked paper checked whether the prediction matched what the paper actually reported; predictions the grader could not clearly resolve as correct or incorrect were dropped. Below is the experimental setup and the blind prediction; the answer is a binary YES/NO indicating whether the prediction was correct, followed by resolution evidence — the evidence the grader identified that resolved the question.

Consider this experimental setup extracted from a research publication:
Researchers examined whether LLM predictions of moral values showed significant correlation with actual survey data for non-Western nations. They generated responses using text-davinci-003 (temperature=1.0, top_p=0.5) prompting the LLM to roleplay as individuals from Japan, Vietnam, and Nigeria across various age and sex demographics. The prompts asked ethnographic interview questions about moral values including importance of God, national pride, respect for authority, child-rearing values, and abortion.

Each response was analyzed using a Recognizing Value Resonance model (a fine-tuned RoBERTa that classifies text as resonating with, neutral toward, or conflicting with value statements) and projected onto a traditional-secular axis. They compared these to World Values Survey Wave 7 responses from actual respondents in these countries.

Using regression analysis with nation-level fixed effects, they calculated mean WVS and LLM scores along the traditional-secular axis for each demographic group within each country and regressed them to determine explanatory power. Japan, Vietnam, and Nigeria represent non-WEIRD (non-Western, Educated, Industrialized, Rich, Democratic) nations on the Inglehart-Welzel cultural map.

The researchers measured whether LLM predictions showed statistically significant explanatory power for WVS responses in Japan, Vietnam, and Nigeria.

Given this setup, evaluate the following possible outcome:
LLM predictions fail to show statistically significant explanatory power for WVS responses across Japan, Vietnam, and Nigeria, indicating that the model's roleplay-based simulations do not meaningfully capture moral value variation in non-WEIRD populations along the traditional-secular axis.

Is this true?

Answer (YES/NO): YES